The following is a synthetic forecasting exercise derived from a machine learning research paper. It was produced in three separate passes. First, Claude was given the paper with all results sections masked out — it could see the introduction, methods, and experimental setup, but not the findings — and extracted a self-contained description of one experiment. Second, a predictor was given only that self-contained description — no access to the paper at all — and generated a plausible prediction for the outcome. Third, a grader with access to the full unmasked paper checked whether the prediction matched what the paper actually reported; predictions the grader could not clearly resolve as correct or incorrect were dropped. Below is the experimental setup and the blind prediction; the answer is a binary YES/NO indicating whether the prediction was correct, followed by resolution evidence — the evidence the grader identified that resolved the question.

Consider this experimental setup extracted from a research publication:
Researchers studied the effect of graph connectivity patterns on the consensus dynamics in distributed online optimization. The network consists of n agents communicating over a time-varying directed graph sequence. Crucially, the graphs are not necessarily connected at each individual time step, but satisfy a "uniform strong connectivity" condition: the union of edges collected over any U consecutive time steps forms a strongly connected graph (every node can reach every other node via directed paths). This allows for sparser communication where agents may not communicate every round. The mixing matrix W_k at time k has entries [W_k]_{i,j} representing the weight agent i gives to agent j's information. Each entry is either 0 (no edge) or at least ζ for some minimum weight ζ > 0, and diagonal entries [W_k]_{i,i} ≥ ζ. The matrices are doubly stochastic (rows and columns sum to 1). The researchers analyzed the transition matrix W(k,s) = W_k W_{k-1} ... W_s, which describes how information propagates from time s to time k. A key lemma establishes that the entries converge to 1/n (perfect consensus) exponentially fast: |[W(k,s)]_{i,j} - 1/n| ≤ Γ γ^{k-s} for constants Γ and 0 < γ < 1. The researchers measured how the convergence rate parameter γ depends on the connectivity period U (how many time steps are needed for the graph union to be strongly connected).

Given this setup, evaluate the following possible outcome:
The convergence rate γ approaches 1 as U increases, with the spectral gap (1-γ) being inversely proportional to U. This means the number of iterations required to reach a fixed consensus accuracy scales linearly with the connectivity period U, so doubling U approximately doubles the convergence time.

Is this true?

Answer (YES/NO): YES